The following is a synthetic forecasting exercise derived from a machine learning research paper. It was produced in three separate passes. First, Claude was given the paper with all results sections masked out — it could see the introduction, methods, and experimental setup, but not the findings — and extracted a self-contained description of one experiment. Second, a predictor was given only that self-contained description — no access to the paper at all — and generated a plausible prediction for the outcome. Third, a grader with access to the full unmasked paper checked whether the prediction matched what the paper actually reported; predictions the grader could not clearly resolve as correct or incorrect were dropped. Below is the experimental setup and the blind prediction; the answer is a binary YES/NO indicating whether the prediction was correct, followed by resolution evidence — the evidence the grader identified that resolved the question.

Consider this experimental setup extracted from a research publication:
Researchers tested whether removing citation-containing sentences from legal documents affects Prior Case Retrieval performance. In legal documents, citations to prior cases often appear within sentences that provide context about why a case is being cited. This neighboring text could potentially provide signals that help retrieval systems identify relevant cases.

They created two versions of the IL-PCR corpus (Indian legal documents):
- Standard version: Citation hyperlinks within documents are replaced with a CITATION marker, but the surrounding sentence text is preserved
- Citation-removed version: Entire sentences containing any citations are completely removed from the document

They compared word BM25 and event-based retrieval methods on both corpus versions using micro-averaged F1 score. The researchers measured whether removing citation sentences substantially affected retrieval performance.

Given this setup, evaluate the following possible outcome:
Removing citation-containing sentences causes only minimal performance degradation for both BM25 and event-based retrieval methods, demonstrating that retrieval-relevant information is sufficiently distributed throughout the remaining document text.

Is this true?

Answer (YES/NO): YES